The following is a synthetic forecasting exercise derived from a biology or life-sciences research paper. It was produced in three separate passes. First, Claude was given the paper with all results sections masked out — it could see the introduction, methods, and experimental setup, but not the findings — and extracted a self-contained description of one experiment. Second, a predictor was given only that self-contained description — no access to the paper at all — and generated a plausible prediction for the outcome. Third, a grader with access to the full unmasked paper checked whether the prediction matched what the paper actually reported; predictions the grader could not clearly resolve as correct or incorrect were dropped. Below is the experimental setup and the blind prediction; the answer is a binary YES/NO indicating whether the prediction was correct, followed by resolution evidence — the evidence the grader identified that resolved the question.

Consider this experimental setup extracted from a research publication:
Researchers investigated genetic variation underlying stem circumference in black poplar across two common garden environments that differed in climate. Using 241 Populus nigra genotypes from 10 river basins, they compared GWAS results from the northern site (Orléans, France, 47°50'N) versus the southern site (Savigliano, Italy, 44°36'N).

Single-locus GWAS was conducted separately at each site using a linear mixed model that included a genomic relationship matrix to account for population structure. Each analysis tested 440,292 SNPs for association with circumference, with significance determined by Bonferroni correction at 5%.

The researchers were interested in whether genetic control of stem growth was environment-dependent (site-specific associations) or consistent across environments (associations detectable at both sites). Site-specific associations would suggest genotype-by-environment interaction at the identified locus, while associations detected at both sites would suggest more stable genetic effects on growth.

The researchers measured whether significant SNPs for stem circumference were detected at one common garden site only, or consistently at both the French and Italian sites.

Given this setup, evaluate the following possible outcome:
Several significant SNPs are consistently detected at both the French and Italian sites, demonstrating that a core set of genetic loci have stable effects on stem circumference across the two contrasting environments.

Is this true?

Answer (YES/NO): NO